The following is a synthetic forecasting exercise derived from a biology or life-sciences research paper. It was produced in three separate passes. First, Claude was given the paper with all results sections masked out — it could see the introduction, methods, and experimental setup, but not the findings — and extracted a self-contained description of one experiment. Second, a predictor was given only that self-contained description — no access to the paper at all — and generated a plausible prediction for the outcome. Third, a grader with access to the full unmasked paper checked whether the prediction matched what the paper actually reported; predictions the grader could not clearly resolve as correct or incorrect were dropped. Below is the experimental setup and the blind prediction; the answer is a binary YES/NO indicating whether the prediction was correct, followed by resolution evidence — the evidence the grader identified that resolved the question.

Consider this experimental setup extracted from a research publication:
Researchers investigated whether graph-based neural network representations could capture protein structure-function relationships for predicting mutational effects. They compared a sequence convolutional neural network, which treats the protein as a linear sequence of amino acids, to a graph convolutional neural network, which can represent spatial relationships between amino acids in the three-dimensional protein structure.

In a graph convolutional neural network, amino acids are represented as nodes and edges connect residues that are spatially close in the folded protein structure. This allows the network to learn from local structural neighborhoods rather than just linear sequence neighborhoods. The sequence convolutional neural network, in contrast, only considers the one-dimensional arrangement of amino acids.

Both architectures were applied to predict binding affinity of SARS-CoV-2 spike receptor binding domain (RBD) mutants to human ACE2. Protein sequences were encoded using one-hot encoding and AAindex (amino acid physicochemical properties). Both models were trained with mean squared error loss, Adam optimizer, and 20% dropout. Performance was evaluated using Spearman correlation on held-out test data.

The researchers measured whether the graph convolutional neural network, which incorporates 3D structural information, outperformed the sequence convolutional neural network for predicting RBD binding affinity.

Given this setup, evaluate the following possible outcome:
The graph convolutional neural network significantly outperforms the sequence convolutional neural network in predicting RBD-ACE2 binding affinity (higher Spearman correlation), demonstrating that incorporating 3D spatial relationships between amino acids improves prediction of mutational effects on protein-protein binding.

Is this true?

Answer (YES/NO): NO